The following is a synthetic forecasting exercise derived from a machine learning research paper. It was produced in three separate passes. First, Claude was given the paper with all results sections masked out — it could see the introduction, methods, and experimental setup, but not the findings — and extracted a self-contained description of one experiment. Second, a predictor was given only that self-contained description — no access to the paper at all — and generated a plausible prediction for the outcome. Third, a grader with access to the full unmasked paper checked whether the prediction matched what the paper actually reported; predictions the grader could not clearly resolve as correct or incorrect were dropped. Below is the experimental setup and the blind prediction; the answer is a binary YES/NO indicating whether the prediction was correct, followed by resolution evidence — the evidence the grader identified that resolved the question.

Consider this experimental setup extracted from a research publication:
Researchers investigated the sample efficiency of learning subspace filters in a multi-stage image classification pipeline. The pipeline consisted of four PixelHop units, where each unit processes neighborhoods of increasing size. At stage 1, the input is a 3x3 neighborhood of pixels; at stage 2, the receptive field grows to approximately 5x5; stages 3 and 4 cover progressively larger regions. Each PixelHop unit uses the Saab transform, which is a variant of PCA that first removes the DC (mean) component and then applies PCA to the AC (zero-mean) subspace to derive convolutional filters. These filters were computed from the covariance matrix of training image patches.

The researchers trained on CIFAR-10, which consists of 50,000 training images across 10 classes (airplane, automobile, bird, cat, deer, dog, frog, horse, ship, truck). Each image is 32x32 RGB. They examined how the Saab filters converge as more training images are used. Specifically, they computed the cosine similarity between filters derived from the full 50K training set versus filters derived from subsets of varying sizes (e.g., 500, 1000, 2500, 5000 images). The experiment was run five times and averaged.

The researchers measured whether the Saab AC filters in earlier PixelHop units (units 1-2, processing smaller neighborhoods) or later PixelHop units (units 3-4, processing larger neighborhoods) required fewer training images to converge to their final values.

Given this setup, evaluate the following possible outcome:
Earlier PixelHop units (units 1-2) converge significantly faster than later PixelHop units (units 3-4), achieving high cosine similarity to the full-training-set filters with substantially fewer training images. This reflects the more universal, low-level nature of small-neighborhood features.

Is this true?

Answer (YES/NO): YES